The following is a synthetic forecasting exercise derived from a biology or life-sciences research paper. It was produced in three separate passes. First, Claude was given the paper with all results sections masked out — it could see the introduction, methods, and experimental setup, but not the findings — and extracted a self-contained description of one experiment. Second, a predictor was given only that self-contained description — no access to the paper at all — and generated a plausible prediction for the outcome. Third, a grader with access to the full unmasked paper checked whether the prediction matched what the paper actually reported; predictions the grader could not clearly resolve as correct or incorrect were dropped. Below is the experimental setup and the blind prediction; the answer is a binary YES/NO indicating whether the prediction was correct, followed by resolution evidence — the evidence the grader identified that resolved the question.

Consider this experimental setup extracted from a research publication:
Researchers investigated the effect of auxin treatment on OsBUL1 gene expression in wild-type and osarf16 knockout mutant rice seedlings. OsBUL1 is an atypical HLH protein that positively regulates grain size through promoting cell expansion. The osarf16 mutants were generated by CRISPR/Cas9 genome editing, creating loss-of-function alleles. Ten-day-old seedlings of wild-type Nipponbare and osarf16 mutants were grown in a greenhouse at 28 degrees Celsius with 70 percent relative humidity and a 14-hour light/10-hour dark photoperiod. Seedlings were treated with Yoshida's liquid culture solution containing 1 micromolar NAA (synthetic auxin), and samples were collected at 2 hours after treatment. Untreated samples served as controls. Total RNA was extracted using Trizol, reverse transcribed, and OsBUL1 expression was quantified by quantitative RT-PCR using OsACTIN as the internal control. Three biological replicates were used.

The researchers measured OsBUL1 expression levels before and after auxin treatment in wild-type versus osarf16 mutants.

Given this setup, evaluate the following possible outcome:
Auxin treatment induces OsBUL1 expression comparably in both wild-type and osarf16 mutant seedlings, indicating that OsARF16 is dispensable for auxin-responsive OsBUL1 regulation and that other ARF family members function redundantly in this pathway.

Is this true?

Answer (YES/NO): NO